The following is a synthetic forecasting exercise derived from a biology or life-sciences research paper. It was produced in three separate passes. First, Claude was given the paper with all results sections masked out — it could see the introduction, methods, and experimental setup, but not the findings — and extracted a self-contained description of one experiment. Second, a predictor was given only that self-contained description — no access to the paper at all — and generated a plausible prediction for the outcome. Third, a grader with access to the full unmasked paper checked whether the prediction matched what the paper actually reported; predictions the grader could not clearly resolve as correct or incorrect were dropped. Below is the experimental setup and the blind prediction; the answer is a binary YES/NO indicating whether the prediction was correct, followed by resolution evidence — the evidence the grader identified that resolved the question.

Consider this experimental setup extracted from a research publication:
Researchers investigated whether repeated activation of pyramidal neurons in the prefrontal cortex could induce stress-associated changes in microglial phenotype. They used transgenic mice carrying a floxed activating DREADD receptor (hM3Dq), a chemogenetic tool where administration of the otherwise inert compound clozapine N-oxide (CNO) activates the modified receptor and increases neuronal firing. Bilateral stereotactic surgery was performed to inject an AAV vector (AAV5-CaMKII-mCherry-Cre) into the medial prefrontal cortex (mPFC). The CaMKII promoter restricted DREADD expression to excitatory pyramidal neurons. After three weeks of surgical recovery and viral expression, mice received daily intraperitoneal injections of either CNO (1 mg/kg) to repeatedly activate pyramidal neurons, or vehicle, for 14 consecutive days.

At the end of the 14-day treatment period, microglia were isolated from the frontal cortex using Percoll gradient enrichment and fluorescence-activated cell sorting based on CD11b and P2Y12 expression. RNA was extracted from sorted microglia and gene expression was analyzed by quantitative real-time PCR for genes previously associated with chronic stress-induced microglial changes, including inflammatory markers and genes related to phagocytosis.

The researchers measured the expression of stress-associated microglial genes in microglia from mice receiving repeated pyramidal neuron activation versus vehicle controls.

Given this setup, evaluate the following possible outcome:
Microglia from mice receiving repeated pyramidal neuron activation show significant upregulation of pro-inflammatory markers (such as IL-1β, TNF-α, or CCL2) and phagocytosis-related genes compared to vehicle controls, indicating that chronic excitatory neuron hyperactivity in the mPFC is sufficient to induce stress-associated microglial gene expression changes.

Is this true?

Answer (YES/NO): NO